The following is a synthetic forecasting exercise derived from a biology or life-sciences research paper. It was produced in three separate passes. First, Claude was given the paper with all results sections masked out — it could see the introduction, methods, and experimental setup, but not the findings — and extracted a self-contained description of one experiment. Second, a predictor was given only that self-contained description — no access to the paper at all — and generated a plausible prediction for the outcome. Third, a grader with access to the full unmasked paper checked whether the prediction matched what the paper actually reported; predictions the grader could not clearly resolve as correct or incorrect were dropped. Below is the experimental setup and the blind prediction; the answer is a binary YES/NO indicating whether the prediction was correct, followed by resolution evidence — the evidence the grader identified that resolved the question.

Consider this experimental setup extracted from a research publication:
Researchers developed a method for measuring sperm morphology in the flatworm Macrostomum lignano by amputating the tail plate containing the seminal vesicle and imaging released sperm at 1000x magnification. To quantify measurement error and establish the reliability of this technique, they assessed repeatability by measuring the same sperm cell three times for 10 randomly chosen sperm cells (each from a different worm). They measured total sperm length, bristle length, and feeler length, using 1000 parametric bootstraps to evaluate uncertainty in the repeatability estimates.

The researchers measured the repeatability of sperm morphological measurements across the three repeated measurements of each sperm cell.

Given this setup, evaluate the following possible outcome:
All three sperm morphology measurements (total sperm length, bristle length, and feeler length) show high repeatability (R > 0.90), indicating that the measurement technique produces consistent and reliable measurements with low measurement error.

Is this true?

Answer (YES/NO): NO